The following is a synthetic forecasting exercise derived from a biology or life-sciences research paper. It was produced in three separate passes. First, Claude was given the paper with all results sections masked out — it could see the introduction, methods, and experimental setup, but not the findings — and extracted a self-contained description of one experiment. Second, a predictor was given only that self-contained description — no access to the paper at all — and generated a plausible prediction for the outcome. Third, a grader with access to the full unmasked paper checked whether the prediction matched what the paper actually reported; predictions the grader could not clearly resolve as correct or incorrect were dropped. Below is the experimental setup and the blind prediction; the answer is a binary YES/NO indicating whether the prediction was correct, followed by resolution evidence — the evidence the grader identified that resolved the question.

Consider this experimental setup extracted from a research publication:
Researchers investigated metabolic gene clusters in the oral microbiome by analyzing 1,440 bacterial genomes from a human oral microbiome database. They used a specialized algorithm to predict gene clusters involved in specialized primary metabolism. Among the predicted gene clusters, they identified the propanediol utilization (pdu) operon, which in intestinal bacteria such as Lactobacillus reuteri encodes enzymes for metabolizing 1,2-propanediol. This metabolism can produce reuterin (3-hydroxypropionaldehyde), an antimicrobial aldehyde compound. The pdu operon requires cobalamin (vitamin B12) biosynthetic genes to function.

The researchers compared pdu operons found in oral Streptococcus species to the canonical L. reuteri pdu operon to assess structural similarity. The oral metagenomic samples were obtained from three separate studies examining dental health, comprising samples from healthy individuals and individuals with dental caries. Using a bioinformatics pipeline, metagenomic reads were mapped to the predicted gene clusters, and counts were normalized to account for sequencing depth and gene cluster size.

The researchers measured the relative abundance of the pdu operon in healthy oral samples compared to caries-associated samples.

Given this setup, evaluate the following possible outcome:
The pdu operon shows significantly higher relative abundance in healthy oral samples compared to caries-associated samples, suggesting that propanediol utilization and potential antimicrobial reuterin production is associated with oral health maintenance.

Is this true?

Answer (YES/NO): YES